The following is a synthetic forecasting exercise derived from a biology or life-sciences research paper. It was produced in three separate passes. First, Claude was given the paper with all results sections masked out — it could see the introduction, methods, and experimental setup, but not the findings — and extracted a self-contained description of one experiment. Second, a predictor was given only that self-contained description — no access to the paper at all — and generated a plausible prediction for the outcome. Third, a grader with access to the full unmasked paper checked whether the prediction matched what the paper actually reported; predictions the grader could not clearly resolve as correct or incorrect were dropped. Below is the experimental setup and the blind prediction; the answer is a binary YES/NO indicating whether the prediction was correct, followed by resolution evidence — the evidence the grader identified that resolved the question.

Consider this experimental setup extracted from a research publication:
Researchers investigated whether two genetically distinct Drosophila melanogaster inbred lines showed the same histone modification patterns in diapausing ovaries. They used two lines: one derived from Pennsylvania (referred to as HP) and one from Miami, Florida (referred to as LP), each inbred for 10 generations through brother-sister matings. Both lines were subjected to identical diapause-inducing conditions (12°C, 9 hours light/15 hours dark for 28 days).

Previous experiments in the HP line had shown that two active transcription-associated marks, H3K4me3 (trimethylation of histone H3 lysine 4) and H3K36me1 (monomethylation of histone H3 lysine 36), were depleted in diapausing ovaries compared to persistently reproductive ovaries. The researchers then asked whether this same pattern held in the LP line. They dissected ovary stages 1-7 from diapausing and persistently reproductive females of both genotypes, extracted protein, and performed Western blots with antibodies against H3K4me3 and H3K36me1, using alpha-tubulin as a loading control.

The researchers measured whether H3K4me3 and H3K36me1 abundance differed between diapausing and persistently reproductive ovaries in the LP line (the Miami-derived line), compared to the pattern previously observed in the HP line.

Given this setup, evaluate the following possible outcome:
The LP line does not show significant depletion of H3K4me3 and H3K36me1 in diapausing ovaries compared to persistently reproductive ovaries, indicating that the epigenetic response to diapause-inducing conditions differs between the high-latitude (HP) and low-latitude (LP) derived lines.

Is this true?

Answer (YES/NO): YES